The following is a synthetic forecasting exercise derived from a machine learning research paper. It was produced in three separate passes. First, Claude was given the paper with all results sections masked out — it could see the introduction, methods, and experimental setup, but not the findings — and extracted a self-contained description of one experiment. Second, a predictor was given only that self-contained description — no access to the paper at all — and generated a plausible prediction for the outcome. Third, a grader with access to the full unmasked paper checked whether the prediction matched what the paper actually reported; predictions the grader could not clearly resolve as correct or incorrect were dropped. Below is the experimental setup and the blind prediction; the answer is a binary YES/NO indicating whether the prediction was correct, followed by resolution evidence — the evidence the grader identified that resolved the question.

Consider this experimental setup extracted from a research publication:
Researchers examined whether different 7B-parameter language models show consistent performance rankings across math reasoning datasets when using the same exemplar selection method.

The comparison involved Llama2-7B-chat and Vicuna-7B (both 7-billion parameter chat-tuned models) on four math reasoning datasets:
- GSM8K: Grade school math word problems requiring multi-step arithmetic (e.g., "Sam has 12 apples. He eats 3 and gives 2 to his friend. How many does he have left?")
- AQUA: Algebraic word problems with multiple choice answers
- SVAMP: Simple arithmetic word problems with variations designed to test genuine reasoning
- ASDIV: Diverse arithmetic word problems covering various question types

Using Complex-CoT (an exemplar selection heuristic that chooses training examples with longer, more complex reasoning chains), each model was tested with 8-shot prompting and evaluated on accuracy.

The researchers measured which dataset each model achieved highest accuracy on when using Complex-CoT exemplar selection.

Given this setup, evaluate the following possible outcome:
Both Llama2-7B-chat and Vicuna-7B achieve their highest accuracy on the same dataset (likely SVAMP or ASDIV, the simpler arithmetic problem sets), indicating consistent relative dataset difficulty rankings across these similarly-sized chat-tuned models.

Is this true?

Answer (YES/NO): NO